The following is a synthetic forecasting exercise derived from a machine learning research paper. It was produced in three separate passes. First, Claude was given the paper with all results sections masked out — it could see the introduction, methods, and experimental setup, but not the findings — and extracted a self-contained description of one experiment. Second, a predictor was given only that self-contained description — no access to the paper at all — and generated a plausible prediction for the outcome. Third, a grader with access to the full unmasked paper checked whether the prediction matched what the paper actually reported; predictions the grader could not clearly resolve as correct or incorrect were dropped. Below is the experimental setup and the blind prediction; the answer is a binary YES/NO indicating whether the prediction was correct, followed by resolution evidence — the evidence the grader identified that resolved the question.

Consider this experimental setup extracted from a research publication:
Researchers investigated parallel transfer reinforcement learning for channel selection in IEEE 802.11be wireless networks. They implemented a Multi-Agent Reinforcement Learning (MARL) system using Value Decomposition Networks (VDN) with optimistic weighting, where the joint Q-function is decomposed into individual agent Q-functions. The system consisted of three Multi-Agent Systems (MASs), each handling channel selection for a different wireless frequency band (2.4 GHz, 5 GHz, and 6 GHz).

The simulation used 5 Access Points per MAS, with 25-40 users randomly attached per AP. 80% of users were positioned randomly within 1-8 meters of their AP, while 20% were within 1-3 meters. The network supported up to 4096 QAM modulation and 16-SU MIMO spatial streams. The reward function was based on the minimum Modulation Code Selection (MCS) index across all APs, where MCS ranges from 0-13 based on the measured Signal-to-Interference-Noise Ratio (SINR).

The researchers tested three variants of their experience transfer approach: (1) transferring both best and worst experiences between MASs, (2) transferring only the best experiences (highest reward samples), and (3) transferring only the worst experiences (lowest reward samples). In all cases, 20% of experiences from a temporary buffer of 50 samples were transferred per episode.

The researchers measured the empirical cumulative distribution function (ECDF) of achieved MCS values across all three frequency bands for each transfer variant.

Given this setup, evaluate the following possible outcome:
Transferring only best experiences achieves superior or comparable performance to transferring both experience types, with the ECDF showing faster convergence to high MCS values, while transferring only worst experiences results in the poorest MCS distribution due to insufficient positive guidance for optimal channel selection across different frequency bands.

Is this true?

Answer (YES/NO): NO